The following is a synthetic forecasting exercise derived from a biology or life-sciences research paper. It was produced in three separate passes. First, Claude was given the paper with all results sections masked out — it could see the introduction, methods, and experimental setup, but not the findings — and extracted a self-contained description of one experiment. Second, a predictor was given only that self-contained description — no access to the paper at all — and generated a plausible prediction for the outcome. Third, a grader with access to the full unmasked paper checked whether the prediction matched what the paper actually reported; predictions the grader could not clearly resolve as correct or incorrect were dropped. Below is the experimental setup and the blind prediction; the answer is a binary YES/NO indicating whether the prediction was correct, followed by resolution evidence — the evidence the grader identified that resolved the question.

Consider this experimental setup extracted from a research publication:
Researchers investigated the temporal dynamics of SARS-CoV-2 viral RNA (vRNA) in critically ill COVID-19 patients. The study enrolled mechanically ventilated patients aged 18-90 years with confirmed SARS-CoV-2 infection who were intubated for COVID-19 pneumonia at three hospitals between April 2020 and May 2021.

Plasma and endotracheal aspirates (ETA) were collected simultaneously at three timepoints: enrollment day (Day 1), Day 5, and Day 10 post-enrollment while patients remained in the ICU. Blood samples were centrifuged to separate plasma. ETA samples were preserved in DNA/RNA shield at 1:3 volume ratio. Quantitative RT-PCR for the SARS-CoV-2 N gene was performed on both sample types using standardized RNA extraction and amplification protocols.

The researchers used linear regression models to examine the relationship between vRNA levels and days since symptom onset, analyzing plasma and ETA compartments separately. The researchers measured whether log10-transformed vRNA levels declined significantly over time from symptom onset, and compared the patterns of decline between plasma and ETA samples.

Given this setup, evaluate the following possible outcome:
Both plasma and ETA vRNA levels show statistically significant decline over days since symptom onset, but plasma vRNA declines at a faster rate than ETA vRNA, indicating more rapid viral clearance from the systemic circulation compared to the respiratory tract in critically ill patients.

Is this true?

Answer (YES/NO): NO